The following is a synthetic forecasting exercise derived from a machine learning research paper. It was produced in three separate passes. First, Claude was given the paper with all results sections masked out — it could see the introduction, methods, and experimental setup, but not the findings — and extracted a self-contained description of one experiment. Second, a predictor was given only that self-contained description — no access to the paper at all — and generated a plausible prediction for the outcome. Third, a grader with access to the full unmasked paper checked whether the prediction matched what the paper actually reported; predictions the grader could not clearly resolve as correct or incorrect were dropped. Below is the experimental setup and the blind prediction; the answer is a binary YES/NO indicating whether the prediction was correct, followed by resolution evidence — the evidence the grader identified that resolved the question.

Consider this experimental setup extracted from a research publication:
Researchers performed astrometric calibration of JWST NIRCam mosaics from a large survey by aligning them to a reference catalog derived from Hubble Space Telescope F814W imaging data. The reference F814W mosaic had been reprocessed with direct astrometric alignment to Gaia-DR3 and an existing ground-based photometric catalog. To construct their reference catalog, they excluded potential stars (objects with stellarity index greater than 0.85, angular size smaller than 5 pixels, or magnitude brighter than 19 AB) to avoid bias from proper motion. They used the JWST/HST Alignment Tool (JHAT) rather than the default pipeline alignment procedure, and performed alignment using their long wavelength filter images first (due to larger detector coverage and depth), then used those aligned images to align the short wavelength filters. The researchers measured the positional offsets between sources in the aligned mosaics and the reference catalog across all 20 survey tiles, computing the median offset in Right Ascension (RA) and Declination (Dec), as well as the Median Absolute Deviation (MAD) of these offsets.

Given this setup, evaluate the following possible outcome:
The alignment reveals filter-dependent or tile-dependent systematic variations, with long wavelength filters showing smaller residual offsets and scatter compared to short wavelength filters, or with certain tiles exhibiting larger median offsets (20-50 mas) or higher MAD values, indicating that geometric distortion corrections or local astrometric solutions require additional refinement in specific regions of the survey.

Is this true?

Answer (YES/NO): NO